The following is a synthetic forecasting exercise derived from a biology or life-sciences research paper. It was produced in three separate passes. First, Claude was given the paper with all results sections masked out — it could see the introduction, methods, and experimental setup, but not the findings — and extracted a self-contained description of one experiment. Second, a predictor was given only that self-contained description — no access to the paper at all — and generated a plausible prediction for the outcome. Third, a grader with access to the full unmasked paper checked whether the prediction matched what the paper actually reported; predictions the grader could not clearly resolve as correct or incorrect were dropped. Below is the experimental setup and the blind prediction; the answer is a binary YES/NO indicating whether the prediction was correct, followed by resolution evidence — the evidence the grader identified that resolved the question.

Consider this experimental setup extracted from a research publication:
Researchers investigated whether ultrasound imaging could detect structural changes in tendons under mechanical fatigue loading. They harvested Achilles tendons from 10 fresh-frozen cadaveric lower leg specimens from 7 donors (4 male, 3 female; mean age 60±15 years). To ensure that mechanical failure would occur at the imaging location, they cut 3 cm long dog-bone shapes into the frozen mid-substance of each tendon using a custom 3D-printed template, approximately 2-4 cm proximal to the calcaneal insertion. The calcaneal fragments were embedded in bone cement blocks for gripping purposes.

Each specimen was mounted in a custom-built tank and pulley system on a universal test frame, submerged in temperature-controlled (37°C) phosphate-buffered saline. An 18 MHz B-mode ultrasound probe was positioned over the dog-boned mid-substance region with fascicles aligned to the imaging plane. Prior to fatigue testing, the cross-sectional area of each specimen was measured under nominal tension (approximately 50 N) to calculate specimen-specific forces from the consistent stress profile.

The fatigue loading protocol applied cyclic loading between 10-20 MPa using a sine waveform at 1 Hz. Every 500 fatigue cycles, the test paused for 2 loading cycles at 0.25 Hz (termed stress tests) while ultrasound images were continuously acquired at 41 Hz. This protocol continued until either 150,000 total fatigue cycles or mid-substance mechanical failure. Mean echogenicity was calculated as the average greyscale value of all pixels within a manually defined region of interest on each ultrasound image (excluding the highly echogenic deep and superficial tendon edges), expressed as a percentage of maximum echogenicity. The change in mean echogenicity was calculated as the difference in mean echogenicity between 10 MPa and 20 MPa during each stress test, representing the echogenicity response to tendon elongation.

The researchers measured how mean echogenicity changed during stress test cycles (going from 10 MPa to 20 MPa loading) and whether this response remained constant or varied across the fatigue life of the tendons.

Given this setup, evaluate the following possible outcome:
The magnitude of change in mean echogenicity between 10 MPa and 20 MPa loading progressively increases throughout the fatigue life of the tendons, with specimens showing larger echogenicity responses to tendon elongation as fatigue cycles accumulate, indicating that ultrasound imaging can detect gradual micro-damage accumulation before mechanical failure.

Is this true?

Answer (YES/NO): NO